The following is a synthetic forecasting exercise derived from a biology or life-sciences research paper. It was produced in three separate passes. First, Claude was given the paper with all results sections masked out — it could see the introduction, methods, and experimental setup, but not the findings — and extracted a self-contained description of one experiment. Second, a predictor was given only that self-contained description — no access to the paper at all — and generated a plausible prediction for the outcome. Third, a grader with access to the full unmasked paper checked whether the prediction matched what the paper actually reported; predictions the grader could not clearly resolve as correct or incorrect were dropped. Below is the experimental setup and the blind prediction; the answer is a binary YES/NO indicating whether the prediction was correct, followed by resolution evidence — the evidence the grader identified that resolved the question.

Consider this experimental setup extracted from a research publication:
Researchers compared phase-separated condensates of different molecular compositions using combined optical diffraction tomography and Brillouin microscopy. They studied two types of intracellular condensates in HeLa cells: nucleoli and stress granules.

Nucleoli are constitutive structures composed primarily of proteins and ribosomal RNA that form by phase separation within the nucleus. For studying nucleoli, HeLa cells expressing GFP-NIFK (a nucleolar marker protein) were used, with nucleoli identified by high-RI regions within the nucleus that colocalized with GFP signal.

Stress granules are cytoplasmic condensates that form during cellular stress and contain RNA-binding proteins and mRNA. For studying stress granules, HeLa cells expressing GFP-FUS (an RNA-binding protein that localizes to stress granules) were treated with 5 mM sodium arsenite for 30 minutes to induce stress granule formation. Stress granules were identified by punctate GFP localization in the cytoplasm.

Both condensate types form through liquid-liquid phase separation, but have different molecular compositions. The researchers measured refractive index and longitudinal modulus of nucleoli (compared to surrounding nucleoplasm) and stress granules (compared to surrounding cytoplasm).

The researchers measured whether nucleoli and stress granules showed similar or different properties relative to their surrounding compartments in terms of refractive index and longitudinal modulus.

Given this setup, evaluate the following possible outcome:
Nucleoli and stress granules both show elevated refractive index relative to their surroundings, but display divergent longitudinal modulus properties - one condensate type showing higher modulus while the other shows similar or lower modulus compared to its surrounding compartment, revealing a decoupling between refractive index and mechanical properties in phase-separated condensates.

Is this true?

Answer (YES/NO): NO